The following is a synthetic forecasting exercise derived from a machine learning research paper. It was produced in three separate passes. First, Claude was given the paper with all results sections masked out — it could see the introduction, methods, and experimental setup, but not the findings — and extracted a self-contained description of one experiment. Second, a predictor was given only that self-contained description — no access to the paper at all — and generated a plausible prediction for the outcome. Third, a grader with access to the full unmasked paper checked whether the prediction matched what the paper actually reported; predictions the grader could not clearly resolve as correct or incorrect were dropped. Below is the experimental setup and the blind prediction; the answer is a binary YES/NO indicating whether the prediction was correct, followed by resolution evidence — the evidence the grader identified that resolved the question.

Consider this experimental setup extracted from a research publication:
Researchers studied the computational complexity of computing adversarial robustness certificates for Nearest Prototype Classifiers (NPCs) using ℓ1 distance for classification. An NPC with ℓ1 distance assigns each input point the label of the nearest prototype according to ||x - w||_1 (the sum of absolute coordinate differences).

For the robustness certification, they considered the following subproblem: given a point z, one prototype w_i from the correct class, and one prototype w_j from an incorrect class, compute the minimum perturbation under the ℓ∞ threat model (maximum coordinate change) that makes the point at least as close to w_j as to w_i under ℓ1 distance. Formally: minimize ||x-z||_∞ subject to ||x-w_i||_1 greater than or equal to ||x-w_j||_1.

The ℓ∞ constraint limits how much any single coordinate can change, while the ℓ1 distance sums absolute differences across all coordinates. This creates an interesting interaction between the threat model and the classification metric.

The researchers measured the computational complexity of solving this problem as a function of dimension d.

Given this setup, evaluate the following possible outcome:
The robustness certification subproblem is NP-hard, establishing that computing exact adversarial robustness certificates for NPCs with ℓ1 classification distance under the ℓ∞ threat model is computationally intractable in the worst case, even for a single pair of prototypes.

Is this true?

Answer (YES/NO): NO